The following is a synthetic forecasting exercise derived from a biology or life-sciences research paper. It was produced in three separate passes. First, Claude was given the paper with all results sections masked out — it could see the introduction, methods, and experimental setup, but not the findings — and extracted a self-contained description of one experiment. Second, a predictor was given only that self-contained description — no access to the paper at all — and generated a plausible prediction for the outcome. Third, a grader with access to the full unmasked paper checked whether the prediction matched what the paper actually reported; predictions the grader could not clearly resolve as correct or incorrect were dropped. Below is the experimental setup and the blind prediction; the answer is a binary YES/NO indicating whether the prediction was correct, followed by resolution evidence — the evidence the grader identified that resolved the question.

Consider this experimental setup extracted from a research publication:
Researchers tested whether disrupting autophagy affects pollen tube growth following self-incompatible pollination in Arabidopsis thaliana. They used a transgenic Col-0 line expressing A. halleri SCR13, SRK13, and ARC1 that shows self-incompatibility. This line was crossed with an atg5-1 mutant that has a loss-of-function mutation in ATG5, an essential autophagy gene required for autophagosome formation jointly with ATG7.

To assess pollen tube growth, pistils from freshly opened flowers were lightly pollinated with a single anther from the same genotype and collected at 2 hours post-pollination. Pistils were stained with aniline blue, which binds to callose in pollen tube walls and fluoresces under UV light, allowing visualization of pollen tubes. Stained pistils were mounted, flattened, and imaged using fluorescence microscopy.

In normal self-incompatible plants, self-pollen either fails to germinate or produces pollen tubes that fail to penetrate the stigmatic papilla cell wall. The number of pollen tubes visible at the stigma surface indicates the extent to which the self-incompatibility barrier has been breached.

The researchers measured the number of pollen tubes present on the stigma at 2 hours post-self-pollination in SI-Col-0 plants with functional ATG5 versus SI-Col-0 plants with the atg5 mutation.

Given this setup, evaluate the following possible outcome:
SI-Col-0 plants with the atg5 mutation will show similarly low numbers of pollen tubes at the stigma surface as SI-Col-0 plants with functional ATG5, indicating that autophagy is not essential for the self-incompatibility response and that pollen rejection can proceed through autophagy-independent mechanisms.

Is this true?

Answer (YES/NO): NO